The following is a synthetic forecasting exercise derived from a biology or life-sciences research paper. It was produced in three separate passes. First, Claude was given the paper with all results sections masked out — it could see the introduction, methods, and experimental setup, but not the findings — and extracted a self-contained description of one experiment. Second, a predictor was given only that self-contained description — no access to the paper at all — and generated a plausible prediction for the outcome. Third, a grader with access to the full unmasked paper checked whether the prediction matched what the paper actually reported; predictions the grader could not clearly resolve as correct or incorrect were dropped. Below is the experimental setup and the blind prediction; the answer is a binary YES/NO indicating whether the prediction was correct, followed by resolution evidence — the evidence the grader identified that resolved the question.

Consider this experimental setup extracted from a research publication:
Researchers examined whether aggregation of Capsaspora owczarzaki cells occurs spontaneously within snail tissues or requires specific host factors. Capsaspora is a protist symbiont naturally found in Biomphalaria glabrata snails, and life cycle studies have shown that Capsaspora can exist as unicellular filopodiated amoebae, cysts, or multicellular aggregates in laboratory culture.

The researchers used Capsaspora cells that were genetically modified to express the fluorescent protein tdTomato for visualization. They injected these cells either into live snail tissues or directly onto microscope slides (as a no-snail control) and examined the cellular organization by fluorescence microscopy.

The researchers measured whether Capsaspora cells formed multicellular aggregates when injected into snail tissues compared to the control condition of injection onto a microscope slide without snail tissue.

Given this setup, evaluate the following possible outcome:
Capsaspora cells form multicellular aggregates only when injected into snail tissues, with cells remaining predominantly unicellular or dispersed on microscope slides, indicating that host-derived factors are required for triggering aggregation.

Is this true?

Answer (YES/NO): YES